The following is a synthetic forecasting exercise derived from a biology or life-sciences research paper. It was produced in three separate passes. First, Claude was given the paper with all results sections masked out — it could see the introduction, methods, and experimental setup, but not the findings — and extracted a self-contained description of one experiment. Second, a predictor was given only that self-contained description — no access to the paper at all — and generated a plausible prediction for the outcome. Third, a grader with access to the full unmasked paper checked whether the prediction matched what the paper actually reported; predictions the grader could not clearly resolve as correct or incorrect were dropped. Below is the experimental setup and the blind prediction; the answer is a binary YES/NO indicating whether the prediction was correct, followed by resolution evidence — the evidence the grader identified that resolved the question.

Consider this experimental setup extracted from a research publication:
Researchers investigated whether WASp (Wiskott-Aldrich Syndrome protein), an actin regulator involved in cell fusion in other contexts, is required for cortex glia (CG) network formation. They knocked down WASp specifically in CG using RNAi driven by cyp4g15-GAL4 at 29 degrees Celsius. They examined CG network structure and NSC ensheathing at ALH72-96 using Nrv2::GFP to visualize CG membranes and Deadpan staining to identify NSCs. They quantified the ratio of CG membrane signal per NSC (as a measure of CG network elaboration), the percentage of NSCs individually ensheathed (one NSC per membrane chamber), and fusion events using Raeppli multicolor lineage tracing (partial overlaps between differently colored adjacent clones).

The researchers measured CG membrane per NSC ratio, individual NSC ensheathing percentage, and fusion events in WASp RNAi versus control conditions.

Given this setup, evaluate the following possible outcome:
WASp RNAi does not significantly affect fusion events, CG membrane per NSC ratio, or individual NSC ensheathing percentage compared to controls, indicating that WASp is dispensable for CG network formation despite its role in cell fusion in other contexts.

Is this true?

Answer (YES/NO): NO